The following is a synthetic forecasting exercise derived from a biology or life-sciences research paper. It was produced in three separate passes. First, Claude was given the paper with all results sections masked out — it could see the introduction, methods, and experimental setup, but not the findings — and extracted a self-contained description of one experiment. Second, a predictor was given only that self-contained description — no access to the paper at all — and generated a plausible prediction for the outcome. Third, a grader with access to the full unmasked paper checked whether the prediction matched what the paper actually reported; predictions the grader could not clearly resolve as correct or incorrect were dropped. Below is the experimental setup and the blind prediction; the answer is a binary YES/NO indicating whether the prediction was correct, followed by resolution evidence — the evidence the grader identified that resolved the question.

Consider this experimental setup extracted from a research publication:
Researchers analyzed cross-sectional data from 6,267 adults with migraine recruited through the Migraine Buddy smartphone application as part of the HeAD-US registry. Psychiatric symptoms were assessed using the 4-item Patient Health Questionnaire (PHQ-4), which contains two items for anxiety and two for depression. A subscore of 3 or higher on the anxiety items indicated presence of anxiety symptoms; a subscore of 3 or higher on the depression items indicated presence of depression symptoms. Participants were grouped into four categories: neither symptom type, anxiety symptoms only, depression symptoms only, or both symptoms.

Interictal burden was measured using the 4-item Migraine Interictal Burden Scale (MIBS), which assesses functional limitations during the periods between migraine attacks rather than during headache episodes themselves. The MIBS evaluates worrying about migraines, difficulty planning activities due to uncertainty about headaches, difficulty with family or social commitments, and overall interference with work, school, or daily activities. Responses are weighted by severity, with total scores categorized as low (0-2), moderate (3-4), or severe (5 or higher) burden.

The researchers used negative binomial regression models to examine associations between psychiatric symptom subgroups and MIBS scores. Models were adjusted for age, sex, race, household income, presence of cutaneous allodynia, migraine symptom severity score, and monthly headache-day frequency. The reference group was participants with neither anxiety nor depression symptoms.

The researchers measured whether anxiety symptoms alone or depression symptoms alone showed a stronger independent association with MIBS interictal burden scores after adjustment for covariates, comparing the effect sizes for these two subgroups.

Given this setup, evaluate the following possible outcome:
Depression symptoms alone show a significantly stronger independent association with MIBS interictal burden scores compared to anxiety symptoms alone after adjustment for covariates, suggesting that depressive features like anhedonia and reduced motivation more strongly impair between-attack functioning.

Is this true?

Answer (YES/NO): NO